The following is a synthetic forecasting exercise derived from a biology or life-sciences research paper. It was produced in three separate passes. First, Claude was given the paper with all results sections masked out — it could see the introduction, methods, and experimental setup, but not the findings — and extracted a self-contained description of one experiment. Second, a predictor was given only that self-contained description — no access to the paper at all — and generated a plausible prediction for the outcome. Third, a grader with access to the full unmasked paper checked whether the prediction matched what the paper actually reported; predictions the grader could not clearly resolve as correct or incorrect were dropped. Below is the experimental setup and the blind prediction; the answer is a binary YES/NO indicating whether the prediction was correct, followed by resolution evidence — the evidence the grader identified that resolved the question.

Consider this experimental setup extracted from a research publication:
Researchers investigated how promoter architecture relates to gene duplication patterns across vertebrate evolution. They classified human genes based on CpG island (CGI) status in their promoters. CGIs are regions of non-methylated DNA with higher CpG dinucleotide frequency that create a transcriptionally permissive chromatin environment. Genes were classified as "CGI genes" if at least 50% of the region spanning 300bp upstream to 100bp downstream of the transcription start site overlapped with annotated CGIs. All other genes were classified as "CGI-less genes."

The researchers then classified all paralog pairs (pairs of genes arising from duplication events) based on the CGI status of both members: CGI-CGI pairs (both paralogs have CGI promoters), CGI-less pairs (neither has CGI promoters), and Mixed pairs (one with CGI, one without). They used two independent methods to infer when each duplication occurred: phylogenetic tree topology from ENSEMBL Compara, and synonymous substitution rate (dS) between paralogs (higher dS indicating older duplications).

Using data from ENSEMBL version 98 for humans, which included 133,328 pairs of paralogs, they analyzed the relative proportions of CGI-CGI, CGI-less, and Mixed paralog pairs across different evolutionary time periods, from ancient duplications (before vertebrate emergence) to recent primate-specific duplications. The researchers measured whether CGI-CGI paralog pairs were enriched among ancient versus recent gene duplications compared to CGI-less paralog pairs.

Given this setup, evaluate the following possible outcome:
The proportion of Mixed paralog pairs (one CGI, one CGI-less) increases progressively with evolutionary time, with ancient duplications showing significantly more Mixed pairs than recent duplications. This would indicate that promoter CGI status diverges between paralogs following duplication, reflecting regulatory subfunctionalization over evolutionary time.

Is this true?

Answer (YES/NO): YES